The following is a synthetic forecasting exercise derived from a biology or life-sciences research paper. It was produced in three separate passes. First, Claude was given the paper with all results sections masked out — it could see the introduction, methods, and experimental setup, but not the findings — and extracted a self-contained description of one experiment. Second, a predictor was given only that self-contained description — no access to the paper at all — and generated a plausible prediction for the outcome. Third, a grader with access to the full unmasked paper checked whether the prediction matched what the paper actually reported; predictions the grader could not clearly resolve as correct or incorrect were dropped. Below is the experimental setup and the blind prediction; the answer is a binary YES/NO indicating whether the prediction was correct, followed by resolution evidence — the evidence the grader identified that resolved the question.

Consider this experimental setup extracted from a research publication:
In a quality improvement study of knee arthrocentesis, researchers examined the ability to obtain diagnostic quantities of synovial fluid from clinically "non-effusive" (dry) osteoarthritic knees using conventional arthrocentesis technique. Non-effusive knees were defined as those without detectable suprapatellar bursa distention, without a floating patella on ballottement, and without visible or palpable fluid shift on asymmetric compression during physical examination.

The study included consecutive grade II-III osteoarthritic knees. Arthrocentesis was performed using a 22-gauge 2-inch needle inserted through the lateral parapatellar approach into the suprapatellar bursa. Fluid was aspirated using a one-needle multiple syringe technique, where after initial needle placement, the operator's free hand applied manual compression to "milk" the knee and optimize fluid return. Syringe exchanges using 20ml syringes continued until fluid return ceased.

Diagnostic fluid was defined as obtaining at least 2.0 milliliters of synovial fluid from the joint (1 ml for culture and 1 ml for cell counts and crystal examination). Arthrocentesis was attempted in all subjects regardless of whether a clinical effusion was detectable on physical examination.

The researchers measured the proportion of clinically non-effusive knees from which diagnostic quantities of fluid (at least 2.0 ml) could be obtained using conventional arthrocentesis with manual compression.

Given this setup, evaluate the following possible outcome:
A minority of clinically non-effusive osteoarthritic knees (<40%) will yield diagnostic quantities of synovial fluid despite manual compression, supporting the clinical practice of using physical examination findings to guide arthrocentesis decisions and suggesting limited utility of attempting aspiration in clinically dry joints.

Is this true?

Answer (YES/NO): NO